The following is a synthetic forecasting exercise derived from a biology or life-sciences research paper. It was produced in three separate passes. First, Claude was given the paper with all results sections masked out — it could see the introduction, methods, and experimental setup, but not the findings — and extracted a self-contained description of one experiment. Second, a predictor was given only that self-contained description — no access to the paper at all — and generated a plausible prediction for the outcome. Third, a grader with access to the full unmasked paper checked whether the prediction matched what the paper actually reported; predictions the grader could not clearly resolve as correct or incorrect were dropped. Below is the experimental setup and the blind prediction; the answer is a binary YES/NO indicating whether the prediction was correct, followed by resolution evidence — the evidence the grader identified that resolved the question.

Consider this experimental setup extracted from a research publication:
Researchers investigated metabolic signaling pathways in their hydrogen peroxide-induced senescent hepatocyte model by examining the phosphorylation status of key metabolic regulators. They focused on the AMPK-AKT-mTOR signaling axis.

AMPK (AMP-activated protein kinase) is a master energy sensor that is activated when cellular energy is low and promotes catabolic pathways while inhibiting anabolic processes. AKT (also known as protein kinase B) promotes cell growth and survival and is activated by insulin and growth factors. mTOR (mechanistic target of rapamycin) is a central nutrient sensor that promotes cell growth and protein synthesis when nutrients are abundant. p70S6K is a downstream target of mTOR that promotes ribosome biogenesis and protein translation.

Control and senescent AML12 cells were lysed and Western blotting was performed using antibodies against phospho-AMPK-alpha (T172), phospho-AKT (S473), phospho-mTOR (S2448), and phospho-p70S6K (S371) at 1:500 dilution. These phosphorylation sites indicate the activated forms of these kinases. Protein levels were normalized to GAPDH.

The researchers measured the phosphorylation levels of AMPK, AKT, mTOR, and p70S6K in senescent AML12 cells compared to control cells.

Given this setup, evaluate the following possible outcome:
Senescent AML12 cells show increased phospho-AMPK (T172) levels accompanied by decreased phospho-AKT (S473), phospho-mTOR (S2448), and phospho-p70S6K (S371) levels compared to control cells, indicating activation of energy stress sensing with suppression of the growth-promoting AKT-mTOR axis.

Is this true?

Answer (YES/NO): NO